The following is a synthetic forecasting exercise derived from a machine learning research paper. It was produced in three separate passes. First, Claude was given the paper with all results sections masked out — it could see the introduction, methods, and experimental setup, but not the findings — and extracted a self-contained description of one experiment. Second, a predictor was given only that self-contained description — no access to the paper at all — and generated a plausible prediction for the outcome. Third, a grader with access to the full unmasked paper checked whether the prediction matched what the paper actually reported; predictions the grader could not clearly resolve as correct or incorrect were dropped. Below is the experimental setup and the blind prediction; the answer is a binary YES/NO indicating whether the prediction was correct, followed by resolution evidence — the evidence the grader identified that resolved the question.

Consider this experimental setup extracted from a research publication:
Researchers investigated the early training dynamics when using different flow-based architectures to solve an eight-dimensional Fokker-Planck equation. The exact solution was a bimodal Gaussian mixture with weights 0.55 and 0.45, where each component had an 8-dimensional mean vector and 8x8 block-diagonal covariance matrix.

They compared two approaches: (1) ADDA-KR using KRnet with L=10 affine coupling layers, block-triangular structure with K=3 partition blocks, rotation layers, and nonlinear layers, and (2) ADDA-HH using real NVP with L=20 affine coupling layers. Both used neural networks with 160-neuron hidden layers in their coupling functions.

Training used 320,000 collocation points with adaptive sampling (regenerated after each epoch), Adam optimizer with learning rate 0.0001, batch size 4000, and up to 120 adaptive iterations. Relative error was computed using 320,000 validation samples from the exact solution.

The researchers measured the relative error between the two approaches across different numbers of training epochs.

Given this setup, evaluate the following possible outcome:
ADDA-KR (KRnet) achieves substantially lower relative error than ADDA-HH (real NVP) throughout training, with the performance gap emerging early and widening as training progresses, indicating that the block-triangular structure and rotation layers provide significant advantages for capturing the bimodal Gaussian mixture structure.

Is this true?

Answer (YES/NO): NO